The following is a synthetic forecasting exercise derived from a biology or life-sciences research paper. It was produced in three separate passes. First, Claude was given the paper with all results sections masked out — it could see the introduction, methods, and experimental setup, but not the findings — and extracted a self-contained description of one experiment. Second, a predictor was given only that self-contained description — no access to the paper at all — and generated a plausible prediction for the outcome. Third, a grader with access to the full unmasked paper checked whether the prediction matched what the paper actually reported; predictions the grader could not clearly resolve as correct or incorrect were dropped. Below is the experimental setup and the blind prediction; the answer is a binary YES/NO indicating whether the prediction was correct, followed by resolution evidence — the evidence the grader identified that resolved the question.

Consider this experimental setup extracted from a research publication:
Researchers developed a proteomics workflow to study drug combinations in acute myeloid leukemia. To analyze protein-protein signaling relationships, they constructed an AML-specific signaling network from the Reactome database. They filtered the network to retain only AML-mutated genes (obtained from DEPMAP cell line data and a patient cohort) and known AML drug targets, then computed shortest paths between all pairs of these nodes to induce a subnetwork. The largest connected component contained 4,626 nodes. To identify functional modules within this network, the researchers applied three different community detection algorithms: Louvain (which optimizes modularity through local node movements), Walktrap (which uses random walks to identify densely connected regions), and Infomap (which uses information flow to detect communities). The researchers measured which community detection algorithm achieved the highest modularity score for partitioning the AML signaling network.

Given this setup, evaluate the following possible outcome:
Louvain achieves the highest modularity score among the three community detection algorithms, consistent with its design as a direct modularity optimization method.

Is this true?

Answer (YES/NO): NO